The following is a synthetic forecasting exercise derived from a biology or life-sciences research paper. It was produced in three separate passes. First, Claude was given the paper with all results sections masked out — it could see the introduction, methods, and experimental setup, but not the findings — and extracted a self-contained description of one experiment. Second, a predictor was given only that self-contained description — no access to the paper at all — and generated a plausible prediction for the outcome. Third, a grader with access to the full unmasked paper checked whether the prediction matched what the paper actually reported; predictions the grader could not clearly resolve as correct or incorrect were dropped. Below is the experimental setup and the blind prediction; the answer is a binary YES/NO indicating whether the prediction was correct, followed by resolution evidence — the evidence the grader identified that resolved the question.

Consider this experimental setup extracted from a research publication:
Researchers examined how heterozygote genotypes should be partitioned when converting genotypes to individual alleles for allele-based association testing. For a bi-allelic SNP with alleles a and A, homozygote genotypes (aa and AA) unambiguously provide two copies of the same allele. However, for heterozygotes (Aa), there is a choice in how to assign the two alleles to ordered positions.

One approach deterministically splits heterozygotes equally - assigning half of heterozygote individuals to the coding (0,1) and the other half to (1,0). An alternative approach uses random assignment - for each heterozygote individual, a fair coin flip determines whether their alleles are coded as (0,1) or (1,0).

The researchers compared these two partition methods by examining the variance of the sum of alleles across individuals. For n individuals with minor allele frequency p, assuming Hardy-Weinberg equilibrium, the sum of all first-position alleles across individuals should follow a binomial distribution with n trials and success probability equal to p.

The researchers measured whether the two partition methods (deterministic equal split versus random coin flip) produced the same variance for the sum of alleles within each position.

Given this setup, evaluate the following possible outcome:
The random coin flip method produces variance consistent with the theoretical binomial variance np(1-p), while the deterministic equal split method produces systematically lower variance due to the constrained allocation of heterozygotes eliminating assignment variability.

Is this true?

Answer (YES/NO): YES